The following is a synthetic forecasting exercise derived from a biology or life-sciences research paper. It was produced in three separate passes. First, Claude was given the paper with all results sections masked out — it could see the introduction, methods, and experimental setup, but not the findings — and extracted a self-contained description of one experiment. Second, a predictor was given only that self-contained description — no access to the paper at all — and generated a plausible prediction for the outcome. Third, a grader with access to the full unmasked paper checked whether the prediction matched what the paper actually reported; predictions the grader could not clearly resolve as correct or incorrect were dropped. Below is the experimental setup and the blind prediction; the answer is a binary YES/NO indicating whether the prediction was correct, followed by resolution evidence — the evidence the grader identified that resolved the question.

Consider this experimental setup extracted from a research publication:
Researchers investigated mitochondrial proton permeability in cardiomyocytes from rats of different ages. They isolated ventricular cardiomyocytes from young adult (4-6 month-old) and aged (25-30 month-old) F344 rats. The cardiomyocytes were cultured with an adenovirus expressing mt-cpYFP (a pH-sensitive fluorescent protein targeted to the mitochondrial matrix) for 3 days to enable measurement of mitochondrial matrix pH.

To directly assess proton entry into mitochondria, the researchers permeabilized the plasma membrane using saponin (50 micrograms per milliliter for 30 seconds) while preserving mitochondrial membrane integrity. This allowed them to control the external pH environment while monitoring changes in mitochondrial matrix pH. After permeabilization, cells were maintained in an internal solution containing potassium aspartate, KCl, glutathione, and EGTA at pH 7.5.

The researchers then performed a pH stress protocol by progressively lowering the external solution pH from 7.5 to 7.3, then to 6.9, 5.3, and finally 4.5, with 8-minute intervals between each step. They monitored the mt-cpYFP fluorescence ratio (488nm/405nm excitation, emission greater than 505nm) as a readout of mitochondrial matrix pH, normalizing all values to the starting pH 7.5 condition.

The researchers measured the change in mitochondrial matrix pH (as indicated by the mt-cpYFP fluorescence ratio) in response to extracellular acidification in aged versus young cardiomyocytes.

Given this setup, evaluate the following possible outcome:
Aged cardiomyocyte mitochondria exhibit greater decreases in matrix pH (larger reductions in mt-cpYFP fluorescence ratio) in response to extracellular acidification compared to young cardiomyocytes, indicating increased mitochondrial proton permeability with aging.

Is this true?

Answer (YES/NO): YES